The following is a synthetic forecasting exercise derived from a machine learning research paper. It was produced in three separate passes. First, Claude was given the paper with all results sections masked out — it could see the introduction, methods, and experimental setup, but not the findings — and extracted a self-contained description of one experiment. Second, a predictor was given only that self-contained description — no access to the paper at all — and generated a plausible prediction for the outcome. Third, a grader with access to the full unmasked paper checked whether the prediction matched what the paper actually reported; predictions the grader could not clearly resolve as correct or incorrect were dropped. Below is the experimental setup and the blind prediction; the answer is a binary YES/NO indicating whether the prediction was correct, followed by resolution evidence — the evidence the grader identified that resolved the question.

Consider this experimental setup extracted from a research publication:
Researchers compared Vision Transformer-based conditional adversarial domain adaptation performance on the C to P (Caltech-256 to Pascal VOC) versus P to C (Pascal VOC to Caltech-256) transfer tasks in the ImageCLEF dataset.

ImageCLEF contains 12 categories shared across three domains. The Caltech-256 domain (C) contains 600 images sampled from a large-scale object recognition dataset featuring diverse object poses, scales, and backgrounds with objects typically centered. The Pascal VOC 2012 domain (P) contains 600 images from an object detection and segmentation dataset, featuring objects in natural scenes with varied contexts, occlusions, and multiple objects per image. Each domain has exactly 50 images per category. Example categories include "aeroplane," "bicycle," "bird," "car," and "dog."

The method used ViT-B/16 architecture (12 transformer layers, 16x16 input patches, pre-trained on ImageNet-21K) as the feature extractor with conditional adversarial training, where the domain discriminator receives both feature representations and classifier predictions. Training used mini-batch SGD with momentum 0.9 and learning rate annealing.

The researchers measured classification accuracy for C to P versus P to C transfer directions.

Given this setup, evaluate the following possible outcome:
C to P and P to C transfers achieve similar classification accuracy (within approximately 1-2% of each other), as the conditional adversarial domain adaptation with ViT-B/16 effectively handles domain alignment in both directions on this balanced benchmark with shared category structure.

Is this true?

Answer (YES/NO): NO